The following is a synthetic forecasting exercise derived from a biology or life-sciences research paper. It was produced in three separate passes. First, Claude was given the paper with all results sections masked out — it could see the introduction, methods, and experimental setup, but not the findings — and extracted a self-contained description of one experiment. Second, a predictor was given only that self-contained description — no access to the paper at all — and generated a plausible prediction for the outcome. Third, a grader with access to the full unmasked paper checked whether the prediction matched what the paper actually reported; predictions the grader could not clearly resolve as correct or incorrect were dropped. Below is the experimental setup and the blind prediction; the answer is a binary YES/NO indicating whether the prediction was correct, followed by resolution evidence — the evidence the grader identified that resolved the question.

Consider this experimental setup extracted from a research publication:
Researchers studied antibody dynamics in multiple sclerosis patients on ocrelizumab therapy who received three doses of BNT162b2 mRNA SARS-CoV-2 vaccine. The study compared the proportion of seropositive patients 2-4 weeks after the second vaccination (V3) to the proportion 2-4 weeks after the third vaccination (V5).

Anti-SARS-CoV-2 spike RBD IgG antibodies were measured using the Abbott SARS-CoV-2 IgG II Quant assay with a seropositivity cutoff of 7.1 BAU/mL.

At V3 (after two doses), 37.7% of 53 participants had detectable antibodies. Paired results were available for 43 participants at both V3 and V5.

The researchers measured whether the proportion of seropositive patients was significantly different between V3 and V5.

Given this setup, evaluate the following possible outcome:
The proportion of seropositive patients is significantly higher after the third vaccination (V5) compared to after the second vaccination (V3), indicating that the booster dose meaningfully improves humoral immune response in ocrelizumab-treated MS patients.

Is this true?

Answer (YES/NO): NO